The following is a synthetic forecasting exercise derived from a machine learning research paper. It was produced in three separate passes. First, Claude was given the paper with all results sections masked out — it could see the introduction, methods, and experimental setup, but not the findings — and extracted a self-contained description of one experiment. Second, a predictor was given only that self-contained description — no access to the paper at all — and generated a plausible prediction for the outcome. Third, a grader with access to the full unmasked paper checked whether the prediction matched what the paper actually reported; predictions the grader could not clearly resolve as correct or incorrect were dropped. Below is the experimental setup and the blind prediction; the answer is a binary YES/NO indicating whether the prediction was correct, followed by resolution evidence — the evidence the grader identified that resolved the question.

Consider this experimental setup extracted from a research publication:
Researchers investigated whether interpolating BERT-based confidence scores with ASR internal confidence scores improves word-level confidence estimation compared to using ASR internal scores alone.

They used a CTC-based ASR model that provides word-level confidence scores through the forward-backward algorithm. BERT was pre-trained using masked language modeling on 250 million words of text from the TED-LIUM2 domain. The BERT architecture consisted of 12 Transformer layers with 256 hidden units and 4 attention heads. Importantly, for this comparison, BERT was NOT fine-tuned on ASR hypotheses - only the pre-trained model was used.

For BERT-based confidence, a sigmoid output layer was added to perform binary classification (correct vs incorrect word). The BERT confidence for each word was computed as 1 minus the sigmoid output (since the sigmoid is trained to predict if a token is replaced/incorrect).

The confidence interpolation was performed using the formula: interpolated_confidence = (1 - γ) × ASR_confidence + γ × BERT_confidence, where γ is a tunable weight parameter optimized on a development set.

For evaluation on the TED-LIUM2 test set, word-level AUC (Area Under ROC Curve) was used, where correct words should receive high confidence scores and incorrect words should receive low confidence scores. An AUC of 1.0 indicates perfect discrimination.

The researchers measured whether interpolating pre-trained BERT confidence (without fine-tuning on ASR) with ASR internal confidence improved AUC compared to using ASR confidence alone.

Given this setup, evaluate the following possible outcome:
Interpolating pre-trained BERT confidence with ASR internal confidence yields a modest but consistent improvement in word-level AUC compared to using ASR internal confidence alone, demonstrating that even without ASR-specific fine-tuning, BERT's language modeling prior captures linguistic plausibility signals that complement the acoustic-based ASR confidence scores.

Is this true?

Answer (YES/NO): NO